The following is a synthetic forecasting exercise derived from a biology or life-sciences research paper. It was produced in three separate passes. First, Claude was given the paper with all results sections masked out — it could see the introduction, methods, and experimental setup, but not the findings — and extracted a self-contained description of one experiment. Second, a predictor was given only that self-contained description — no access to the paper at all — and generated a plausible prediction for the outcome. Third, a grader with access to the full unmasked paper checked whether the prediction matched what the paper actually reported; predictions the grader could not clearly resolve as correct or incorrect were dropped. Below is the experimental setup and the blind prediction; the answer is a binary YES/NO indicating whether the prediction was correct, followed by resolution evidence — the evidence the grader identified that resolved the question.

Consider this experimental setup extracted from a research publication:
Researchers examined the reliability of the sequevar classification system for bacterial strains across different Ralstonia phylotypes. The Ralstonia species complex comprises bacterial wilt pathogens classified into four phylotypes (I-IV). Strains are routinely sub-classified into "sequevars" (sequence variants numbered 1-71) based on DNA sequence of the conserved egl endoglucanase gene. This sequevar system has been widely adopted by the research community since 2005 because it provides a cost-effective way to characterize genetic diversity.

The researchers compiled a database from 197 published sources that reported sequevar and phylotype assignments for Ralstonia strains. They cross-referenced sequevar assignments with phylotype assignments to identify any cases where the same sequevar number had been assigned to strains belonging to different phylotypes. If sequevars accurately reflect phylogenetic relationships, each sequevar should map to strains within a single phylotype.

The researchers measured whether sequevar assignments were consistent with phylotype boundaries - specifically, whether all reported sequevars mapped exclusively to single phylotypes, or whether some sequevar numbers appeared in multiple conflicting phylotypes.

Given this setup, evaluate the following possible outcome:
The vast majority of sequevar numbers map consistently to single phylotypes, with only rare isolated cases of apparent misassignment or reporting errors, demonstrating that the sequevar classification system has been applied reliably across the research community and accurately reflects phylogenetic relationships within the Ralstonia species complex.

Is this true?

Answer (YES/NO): NO